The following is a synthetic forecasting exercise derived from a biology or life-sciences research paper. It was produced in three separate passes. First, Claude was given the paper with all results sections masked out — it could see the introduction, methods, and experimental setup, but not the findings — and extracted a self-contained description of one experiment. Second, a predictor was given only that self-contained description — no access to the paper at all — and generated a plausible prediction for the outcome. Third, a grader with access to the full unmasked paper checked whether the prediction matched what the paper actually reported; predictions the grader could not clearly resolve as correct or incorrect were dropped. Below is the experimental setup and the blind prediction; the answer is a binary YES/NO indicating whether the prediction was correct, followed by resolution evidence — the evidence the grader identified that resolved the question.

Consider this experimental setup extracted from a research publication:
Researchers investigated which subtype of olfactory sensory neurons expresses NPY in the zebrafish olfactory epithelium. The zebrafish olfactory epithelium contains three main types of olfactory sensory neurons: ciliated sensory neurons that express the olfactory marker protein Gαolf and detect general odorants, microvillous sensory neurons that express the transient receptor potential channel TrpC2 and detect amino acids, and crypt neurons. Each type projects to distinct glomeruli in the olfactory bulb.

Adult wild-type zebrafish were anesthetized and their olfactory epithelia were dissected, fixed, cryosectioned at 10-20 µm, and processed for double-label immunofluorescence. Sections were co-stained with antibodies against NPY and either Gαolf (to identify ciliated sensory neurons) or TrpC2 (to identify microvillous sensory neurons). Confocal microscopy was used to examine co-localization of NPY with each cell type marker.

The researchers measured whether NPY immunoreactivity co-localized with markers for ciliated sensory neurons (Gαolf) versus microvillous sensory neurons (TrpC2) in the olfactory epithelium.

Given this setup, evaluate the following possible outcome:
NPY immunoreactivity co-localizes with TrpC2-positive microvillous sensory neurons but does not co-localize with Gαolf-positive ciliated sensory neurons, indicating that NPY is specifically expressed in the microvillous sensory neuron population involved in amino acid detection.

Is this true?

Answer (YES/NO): NO